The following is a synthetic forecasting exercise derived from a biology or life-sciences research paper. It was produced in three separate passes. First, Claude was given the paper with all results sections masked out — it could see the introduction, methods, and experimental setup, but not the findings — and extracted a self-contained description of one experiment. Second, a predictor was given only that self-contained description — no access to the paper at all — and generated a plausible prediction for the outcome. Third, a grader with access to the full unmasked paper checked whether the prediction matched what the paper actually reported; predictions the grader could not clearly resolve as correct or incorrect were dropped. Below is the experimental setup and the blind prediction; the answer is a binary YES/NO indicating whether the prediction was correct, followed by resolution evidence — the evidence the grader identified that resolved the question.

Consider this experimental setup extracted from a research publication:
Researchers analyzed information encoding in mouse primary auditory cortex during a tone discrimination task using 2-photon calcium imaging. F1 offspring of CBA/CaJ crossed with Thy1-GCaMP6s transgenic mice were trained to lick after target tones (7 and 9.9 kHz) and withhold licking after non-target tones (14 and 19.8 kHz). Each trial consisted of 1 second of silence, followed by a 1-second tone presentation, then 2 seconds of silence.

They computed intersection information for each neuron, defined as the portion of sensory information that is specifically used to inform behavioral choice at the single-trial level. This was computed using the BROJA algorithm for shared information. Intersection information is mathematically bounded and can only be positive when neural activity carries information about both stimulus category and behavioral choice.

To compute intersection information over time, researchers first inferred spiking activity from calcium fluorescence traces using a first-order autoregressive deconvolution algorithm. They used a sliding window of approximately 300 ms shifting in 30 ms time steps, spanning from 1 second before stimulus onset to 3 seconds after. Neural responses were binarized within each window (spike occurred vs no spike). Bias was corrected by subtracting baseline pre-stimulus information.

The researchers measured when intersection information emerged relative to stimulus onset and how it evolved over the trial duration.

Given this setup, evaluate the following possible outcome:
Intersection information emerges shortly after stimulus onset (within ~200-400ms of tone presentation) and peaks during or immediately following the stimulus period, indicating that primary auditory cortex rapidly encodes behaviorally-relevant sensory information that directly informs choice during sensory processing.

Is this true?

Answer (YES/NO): YES